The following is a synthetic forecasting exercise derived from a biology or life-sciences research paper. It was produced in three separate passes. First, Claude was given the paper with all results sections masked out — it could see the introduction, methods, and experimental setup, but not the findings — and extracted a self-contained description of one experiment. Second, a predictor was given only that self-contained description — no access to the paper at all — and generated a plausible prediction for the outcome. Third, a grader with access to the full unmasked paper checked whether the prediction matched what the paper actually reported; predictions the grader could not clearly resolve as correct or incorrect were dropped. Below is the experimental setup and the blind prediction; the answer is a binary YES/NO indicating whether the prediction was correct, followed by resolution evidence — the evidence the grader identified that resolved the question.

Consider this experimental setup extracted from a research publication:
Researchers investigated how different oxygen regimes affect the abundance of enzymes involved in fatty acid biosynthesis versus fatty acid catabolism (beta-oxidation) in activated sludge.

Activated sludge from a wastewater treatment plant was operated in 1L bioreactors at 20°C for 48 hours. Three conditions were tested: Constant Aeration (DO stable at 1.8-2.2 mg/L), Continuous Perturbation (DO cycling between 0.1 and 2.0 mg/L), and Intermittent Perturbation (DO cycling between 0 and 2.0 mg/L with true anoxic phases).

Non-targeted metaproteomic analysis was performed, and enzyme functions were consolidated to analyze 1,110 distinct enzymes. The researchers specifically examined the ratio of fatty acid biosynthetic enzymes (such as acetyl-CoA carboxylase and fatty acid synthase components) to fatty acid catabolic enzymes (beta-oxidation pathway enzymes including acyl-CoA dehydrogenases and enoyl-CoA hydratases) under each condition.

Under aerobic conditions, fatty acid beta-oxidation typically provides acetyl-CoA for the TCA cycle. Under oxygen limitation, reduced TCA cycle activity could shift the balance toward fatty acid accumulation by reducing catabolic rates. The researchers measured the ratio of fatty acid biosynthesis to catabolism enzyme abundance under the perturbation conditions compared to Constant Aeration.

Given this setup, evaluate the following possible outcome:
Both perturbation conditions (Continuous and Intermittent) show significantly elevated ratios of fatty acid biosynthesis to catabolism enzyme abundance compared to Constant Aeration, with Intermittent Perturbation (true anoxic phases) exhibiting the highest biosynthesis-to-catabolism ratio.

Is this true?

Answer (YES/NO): NO